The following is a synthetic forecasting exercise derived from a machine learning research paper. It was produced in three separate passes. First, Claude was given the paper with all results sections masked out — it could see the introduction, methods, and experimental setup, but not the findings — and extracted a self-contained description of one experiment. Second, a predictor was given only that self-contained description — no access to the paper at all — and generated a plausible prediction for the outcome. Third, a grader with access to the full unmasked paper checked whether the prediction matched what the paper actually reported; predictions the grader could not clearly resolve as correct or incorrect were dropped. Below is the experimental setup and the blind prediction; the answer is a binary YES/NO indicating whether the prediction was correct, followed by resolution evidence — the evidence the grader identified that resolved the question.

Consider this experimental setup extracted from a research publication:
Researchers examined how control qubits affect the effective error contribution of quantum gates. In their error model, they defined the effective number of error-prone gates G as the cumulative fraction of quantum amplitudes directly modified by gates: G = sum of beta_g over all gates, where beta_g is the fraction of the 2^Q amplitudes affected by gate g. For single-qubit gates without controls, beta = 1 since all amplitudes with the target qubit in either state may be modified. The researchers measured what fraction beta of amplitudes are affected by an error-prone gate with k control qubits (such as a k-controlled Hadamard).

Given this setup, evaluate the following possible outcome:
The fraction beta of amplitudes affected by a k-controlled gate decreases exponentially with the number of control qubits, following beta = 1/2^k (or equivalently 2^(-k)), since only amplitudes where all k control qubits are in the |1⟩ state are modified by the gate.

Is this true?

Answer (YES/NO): YES